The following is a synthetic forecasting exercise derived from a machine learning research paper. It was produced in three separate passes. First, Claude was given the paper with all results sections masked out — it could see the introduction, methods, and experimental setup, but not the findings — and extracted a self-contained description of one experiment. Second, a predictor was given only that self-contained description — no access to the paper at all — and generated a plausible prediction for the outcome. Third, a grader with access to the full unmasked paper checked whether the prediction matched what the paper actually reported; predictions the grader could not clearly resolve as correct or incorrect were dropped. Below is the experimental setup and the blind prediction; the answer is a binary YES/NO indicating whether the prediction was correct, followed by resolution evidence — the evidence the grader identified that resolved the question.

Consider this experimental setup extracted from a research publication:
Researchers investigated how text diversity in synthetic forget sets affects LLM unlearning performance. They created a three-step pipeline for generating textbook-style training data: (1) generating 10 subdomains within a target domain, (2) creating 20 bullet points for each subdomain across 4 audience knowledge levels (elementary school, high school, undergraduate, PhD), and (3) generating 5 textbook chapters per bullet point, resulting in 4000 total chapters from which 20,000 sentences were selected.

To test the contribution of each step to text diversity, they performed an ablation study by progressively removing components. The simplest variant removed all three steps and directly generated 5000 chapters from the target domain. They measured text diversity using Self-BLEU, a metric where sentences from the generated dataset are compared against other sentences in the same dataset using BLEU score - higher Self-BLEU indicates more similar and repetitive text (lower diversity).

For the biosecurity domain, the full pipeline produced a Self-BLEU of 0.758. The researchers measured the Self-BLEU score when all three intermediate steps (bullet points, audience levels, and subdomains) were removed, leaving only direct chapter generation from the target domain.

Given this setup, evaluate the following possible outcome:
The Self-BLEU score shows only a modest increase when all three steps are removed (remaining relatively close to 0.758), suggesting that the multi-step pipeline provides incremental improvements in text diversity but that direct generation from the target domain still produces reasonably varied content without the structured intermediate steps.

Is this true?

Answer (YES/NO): NO